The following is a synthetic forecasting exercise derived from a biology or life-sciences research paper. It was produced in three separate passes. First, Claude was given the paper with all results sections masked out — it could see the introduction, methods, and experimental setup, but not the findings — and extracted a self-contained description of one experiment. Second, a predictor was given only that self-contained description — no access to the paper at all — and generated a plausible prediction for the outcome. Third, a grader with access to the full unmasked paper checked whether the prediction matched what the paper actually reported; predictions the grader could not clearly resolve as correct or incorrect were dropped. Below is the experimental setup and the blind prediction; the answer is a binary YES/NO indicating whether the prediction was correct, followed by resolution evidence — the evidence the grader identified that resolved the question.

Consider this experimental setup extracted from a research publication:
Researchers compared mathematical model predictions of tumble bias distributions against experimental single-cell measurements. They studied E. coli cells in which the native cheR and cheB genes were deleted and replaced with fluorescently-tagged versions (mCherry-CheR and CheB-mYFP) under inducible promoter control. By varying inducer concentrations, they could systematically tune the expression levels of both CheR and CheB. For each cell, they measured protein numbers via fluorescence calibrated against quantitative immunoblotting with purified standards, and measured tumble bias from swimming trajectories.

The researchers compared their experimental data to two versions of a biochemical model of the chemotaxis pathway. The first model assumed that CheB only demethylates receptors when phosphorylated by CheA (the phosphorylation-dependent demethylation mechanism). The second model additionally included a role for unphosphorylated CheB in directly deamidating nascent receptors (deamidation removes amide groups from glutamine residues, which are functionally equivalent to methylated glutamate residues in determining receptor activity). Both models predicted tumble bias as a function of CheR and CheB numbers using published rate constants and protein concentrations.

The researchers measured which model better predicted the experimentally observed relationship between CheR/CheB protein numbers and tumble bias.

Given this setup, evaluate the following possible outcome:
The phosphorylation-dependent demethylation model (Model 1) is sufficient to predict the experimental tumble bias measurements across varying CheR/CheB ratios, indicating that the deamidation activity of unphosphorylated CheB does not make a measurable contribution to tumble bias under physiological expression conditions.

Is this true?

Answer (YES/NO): NO